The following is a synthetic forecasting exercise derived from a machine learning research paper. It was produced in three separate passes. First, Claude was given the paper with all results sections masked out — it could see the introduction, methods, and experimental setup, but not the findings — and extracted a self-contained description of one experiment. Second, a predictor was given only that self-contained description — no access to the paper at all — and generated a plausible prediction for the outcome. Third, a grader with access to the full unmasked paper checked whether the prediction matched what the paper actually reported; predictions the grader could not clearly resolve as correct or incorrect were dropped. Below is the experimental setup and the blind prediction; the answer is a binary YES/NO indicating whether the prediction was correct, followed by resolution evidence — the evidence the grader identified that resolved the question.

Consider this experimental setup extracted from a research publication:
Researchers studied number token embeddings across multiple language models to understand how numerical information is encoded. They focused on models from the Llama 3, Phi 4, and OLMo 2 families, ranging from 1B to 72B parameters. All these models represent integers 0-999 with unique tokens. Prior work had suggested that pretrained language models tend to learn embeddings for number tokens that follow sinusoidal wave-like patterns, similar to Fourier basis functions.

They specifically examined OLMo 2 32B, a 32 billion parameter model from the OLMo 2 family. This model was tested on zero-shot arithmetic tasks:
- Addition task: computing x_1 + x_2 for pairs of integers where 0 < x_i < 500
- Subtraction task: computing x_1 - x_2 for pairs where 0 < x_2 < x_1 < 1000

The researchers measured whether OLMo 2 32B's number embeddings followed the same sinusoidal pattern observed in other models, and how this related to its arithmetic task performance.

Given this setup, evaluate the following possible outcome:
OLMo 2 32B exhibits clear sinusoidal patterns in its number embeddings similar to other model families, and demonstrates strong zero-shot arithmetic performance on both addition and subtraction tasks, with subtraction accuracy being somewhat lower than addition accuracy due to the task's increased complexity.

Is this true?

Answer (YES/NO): NO